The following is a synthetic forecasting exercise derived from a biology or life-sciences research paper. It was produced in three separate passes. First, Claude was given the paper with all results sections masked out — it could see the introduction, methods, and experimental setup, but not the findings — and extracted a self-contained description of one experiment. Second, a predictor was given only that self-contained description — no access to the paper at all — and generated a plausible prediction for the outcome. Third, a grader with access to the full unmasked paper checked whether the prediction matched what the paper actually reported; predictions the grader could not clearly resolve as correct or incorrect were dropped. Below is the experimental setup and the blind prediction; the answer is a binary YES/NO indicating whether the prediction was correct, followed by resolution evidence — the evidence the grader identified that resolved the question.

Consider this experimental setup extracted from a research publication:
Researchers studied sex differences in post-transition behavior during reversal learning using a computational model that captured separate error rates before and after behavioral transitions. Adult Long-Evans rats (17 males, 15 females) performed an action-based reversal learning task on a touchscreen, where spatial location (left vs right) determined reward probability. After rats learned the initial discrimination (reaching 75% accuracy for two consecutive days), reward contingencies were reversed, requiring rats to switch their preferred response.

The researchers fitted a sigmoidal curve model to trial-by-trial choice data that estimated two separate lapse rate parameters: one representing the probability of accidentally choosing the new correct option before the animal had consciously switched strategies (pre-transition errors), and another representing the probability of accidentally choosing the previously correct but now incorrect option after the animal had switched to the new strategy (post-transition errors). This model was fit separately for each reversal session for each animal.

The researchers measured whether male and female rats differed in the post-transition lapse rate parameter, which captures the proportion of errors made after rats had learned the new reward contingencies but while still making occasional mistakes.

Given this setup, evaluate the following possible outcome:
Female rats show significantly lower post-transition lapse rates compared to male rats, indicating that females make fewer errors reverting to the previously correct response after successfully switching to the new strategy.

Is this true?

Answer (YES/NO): NO